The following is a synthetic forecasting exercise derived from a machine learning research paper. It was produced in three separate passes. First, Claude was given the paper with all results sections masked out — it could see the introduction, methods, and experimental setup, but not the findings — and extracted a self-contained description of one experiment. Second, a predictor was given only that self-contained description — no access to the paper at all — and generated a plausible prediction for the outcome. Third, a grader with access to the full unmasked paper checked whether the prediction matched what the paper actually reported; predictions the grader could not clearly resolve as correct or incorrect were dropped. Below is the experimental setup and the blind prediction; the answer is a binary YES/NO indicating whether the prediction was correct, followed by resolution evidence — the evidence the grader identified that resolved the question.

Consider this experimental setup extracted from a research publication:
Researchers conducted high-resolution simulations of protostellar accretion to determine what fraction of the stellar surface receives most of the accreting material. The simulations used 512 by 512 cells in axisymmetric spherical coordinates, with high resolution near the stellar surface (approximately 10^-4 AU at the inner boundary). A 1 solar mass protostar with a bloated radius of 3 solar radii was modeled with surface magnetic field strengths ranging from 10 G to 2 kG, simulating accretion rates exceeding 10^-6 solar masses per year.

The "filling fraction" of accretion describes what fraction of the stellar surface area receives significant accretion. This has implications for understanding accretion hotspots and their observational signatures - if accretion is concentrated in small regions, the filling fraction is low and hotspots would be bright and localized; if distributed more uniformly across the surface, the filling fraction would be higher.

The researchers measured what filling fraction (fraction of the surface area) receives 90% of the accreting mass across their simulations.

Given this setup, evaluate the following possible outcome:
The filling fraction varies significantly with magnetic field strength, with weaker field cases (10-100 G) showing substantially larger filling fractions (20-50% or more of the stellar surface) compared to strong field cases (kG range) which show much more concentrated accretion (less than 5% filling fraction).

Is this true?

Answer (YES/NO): NO